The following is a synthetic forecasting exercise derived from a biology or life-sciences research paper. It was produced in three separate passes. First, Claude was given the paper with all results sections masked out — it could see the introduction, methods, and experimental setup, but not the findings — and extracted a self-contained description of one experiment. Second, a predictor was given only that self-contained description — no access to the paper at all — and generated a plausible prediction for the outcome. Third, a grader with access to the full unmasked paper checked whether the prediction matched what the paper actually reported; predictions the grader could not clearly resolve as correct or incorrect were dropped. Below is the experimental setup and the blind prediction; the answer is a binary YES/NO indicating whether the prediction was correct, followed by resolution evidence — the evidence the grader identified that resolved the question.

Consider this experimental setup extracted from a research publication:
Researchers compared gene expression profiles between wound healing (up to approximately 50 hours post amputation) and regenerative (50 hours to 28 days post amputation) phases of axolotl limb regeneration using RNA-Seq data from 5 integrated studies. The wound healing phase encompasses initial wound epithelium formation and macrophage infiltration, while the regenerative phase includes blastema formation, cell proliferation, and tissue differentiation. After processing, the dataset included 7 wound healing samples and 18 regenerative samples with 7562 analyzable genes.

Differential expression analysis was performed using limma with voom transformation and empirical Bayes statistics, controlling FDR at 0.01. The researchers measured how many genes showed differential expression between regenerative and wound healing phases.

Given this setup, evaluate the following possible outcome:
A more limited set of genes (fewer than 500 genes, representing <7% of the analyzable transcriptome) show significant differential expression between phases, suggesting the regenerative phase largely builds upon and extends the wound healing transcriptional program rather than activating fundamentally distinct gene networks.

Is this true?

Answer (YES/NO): NO